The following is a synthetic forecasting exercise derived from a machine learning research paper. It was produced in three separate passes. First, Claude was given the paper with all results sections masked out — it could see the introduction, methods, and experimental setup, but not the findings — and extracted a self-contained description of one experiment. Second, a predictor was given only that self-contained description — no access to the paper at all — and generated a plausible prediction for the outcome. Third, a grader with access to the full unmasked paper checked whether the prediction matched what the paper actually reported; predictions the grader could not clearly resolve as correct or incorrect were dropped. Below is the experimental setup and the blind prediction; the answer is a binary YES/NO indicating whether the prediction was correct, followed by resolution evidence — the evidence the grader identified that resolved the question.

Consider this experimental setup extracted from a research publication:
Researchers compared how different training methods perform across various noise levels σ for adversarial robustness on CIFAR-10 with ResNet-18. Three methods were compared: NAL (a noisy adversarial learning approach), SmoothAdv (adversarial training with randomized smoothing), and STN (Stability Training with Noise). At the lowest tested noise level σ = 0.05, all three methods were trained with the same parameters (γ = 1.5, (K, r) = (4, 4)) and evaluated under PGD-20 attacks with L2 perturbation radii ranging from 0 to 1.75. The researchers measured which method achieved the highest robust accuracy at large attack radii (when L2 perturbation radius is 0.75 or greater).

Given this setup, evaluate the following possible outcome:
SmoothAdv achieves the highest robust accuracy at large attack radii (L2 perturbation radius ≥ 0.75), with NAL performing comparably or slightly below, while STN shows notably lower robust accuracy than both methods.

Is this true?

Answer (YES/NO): YES